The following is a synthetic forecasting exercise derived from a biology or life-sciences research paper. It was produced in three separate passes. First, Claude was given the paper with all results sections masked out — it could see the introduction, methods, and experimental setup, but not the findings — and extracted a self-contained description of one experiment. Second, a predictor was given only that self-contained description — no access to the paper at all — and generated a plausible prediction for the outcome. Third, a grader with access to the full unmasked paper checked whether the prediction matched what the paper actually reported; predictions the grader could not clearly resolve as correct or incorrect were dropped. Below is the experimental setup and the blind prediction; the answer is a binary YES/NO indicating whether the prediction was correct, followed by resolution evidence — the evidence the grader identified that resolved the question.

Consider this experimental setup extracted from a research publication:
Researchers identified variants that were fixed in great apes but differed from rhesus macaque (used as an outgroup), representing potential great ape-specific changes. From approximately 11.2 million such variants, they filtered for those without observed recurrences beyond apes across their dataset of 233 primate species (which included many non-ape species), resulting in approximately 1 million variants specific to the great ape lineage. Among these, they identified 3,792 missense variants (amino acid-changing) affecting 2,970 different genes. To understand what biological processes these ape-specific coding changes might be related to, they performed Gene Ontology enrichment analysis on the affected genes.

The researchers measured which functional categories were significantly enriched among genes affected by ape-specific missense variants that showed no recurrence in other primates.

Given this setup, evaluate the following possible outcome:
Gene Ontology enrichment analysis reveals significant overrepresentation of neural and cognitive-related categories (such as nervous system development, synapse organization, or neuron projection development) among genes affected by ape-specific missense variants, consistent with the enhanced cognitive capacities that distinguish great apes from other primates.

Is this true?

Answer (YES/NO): NO